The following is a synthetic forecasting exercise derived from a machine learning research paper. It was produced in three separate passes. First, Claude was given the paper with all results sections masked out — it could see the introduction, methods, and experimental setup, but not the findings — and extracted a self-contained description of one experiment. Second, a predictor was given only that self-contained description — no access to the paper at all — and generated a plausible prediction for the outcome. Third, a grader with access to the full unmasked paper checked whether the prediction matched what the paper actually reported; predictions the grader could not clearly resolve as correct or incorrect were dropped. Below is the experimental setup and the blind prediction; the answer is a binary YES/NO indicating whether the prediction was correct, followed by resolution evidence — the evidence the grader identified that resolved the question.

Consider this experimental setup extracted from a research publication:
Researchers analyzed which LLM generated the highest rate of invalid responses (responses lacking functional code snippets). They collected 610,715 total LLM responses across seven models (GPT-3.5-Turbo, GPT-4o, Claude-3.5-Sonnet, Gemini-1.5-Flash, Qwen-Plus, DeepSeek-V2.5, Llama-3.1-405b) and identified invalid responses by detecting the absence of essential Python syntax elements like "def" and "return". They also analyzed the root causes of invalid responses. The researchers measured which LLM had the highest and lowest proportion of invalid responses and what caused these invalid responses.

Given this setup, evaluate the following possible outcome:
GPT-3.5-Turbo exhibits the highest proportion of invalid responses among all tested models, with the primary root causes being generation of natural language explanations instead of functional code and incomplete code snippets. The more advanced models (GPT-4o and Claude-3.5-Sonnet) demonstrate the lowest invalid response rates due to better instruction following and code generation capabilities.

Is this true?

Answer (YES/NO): NO